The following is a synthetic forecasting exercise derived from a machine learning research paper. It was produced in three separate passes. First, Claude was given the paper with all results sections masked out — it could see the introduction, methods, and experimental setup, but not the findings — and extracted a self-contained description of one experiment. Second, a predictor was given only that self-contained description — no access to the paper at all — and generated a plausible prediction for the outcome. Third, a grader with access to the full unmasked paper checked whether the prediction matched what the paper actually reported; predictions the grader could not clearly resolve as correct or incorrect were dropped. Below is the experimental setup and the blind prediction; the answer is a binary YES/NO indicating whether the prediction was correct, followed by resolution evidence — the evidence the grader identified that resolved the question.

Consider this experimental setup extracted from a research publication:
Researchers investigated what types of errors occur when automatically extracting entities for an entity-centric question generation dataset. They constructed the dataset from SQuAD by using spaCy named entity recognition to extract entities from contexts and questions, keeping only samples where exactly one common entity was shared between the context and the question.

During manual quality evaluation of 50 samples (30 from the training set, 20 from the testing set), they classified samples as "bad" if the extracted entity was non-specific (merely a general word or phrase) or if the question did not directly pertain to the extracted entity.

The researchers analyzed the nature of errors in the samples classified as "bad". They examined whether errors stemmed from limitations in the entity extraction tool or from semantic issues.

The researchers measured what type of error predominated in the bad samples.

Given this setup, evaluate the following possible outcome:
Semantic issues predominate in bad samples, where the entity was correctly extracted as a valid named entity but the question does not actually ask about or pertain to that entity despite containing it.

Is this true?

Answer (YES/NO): NO